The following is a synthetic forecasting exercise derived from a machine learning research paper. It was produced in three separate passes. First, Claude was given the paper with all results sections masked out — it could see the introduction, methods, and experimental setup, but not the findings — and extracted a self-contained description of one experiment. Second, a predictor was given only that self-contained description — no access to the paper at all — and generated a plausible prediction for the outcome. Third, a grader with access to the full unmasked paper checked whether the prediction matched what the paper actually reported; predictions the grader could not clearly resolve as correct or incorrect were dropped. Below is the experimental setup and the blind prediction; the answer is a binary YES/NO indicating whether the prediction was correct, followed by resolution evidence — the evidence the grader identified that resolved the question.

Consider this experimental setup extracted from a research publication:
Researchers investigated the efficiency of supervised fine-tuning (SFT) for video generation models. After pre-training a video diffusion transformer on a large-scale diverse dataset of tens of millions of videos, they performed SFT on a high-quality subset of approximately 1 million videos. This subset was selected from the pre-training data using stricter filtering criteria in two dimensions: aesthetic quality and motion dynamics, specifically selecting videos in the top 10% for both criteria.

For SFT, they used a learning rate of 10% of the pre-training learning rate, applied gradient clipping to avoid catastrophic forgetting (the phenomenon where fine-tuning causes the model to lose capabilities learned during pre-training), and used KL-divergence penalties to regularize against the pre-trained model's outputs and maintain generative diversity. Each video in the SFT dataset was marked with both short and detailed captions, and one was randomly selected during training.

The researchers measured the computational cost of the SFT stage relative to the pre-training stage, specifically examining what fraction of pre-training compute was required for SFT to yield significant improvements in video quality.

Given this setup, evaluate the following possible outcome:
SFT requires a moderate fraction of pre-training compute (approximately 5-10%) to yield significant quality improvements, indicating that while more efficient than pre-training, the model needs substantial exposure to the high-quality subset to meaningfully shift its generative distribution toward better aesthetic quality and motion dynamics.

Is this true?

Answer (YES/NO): YES